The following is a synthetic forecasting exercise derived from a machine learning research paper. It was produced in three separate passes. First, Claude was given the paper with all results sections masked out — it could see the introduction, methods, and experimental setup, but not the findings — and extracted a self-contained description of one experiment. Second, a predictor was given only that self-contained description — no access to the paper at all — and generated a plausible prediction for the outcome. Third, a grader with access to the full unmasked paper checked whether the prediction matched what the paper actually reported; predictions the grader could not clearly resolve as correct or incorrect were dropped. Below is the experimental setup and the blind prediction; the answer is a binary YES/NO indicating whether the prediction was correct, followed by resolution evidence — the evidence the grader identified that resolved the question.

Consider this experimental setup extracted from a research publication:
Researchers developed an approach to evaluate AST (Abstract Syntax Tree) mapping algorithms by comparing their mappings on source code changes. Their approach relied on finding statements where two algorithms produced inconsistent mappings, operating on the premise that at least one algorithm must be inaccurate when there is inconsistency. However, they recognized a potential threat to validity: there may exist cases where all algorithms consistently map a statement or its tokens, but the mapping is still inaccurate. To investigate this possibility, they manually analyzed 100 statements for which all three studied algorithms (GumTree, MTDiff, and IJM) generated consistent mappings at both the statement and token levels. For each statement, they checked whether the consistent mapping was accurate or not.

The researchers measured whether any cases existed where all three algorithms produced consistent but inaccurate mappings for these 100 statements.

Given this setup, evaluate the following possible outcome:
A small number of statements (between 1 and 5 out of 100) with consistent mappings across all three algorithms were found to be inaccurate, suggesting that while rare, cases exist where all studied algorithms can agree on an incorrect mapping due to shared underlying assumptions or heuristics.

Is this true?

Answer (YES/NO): NO